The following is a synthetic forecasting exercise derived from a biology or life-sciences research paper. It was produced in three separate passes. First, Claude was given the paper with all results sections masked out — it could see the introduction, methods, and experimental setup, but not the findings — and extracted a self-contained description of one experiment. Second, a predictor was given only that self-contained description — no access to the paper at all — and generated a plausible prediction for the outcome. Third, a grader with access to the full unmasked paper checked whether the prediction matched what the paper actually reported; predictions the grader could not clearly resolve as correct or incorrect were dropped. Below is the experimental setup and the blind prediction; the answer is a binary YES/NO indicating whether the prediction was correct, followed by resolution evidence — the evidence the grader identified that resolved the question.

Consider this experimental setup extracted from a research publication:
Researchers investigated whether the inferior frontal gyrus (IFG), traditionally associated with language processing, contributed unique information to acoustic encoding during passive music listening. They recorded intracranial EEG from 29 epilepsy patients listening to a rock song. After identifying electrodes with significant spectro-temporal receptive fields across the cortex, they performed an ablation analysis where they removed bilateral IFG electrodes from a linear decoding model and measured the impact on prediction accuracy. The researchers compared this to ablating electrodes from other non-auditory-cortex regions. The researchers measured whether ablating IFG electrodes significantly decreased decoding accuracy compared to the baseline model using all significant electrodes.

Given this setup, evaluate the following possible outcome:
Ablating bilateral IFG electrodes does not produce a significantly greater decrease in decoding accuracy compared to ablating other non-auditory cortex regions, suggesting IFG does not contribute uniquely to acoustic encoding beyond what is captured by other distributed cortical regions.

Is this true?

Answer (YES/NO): YES